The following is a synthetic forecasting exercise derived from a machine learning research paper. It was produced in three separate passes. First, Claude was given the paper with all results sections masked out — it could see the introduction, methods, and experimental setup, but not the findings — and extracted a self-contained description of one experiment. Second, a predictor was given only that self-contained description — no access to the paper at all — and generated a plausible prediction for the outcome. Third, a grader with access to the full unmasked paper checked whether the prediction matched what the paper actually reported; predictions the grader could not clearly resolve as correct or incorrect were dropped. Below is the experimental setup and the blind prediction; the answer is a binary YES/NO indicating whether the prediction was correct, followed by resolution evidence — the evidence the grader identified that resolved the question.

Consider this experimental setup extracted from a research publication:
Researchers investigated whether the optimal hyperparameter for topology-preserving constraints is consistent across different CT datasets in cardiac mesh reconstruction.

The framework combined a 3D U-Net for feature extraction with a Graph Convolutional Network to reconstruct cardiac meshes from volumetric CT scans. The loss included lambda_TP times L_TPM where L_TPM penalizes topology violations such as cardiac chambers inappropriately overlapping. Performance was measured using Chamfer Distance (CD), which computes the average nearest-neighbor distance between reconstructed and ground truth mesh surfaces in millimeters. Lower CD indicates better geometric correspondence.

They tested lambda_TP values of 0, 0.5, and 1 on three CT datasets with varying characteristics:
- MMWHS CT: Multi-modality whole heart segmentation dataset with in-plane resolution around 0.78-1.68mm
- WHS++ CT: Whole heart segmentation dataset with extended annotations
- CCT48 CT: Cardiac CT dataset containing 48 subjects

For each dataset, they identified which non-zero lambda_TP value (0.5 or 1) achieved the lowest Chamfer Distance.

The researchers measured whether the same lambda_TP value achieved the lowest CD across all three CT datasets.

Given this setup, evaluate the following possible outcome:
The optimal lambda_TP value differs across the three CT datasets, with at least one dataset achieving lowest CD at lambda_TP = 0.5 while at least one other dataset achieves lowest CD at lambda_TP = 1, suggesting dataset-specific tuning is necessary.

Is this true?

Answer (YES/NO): YES